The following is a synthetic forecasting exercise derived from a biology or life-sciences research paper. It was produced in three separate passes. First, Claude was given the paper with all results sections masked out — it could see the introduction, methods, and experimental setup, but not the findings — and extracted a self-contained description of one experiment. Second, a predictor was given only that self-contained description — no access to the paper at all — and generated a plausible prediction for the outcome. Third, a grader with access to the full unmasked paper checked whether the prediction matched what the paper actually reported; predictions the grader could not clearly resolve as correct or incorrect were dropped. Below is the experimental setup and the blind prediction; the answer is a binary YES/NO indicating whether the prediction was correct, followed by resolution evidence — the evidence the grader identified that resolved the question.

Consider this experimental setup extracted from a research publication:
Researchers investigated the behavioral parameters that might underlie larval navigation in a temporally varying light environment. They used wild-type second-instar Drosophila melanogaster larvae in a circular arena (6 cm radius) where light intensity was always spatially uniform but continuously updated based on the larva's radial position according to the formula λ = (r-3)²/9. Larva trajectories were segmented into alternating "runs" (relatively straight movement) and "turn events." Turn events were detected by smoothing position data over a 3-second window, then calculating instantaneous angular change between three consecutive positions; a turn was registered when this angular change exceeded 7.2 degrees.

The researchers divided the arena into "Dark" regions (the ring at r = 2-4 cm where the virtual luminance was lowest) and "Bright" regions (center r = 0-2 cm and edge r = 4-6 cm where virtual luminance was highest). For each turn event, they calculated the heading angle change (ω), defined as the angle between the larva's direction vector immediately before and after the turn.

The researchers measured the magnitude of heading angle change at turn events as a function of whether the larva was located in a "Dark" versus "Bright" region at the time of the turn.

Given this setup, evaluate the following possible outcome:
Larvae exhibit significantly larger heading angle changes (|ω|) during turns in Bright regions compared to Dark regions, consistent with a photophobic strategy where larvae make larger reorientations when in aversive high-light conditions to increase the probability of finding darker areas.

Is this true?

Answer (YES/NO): NO